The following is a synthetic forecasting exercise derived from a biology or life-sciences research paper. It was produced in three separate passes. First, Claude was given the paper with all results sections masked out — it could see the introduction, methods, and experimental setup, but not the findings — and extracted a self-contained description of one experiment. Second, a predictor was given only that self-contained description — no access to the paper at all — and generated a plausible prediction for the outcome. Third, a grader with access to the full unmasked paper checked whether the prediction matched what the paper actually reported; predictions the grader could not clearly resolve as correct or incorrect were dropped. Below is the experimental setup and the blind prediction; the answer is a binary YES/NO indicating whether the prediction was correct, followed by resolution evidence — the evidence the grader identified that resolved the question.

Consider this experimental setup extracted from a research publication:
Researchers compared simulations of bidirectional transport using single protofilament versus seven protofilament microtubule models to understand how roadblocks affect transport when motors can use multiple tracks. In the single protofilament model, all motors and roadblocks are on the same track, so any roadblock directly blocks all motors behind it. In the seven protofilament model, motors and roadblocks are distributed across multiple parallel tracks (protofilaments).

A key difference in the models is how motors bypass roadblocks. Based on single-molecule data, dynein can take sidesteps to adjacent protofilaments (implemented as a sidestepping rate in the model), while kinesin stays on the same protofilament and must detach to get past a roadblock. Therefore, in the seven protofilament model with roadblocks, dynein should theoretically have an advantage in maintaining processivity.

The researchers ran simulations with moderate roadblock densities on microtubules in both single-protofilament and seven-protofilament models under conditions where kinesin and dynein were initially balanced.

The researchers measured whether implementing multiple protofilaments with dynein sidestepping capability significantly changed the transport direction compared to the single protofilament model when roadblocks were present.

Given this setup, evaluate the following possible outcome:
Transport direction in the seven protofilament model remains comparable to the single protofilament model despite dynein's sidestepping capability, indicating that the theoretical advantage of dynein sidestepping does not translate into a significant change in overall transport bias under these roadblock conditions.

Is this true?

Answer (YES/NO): YES